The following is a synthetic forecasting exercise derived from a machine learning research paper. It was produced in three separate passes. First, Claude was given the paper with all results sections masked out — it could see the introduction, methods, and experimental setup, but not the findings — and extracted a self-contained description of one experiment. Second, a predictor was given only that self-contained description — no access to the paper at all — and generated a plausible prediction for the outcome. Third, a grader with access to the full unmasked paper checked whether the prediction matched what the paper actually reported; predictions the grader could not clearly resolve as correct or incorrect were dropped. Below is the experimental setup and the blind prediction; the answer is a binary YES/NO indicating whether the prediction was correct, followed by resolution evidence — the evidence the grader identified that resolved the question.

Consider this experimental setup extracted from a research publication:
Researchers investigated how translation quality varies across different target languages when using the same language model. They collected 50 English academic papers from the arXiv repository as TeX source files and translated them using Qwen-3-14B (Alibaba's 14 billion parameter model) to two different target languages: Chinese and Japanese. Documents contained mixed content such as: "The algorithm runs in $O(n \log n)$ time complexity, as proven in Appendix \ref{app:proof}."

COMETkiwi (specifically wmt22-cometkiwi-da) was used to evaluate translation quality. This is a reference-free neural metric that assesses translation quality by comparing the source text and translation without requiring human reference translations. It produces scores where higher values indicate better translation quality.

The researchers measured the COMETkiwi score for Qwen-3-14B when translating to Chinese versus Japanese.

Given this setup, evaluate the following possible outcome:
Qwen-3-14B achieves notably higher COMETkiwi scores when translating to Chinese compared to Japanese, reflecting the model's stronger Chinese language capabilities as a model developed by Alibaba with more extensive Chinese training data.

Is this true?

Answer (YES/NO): NO